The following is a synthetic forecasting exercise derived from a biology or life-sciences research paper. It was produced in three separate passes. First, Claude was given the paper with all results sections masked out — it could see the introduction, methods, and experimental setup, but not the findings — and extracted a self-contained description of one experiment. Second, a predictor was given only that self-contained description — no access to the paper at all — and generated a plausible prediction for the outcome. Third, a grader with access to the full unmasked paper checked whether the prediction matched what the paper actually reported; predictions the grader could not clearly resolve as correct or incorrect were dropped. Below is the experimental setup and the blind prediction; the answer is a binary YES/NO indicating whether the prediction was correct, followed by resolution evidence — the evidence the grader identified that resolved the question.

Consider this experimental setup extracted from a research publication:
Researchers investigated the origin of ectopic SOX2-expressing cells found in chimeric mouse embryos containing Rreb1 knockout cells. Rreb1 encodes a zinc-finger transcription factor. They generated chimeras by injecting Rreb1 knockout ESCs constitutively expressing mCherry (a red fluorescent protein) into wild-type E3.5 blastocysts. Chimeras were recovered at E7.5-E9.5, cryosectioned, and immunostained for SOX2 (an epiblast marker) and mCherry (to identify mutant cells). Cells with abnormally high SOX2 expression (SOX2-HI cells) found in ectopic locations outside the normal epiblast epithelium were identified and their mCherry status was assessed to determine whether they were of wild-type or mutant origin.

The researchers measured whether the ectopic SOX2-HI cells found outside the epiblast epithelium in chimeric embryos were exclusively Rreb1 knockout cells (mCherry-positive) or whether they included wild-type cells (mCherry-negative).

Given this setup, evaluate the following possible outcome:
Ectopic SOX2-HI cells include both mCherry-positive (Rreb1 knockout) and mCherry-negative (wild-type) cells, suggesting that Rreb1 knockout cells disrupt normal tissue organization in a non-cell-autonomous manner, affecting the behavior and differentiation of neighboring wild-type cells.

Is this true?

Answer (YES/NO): YES